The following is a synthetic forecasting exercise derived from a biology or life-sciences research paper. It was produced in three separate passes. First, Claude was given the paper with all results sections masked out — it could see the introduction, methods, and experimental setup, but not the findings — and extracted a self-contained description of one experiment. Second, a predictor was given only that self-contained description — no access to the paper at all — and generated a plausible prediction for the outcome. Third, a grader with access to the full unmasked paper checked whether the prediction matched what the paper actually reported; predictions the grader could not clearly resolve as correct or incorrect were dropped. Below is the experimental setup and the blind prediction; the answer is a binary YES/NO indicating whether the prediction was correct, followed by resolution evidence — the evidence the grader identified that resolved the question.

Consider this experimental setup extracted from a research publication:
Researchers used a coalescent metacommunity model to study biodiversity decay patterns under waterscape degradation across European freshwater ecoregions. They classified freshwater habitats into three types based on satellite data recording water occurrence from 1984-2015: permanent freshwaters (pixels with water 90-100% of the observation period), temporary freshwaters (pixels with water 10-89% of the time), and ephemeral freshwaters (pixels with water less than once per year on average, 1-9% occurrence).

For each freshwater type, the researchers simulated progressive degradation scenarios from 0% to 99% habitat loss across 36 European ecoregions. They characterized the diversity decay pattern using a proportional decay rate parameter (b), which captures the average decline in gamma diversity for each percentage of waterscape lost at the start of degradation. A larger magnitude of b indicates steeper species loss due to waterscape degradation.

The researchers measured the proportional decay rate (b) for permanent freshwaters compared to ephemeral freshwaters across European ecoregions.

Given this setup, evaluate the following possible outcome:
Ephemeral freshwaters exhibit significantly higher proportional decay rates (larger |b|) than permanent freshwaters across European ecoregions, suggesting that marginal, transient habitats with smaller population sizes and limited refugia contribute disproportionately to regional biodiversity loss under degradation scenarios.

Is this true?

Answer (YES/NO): NO